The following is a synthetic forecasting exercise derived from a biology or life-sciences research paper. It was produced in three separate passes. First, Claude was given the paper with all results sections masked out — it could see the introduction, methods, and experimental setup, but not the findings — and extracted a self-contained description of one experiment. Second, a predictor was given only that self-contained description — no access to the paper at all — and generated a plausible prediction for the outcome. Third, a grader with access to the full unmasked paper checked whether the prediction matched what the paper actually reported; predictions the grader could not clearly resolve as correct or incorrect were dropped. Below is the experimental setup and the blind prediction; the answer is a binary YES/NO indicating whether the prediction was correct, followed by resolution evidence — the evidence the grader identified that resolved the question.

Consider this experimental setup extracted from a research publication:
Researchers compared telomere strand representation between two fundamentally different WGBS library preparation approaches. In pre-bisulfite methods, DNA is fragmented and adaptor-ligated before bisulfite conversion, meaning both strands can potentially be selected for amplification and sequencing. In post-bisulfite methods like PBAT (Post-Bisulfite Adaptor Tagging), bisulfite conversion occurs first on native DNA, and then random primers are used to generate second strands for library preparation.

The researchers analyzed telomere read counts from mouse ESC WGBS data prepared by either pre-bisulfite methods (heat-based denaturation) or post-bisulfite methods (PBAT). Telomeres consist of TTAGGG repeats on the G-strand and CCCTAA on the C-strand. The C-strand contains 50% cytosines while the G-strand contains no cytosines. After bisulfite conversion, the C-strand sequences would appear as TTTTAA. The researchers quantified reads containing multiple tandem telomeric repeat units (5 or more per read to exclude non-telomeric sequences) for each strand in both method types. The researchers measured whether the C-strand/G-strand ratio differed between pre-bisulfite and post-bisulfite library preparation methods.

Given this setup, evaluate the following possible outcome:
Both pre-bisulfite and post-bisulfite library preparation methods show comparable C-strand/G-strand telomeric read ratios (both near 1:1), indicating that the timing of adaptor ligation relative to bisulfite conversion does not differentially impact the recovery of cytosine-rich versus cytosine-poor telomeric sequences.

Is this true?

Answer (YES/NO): NO